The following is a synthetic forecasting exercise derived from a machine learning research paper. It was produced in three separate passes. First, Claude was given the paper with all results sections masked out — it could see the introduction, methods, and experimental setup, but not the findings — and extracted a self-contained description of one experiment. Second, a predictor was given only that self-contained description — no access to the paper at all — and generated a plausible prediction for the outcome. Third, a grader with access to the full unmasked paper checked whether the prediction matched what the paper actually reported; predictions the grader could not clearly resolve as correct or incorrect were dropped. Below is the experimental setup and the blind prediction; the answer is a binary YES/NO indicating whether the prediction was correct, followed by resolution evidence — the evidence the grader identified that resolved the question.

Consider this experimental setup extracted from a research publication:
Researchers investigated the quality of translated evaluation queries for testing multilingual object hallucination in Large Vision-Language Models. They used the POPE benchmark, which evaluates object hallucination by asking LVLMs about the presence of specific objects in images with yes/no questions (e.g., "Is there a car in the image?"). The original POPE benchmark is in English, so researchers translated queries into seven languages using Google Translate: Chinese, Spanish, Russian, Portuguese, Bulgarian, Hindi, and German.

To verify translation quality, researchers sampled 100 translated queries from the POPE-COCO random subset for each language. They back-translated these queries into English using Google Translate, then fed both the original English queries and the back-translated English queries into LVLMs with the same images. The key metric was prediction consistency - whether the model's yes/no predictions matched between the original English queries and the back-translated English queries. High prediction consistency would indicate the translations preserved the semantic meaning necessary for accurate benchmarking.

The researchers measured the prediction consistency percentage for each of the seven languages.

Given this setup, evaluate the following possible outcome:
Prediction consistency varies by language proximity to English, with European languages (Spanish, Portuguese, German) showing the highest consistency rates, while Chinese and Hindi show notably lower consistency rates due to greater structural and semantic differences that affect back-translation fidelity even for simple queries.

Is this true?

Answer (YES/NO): NO